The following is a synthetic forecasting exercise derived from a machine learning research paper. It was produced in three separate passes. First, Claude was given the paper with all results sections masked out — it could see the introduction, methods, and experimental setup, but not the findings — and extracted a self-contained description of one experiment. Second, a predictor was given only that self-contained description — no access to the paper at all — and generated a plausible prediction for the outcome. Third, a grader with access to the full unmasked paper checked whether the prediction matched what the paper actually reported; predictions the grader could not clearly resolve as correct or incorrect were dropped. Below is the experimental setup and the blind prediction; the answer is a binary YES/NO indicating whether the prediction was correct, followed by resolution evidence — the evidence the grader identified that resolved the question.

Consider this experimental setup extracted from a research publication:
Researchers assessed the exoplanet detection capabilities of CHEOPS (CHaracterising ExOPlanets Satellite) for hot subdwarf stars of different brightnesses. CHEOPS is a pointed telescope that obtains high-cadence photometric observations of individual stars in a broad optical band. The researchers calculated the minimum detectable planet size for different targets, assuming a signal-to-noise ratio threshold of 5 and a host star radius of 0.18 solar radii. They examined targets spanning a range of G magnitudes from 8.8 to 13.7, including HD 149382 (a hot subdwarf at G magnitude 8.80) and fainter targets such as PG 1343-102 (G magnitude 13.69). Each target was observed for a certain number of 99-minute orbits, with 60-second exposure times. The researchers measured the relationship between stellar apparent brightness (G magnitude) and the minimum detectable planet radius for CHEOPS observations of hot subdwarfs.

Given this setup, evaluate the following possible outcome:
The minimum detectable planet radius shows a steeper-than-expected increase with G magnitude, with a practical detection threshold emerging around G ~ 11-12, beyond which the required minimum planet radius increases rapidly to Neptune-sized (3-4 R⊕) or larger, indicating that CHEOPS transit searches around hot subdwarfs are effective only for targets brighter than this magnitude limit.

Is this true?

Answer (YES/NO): NO